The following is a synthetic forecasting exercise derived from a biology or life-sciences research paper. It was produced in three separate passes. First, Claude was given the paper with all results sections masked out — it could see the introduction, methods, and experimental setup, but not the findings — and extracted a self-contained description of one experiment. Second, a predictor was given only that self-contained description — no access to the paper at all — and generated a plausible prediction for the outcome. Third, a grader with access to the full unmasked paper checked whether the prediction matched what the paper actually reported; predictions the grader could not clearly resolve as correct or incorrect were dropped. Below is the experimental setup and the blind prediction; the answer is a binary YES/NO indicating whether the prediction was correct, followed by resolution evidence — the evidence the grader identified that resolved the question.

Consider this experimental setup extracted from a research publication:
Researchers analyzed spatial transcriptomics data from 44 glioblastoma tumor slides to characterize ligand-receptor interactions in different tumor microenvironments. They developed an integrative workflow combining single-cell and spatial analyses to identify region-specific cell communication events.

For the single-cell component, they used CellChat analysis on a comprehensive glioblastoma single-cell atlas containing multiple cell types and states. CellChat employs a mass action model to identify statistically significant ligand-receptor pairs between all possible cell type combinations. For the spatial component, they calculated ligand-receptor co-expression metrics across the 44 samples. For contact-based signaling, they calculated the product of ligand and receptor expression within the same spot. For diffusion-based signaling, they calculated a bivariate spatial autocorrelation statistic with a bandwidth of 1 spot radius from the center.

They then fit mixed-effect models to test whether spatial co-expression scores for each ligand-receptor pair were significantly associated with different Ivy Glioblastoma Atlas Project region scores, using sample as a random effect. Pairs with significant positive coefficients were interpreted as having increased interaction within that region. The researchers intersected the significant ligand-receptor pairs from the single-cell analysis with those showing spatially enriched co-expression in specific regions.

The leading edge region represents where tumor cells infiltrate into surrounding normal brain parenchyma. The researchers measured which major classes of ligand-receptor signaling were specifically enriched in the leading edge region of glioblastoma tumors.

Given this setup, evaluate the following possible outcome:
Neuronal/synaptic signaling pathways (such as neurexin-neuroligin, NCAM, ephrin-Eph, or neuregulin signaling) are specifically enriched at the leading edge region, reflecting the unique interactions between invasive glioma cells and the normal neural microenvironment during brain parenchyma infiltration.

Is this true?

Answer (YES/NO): YES